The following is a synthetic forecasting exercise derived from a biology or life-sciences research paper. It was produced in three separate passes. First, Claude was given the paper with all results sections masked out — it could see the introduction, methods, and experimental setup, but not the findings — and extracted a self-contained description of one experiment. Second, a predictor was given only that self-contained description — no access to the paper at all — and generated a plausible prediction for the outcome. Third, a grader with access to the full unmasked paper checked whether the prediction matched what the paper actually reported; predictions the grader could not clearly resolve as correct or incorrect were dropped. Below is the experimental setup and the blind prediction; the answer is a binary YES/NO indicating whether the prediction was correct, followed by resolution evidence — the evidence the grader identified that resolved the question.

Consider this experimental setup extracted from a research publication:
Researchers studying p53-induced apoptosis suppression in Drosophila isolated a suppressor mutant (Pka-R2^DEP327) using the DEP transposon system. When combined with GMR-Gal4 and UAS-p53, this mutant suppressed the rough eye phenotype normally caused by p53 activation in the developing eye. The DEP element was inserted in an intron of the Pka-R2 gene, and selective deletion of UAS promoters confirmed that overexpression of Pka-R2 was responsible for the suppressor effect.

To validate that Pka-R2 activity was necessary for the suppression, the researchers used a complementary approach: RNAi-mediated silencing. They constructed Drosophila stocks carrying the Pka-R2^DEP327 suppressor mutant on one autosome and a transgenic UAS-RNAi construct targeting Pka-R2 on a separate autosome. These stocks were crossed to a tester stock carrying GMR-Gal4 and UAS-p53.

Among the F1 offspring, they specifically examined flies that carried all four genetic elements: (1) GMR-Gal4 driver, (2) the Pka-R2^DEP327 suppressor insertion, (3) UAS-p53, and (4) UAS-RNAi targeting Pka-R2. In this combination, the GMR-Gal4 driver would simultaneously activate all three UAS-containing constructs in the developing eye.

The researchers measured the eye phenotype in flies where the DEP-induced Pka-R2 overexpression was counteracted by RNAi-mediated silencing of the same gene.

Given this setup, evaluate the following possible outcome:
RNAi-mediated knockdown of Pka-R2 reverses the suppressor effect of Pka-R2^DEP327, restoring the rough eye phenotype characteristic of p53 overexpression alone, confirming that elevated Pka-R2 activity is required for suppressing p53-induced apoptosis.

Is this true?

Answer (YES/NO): YES